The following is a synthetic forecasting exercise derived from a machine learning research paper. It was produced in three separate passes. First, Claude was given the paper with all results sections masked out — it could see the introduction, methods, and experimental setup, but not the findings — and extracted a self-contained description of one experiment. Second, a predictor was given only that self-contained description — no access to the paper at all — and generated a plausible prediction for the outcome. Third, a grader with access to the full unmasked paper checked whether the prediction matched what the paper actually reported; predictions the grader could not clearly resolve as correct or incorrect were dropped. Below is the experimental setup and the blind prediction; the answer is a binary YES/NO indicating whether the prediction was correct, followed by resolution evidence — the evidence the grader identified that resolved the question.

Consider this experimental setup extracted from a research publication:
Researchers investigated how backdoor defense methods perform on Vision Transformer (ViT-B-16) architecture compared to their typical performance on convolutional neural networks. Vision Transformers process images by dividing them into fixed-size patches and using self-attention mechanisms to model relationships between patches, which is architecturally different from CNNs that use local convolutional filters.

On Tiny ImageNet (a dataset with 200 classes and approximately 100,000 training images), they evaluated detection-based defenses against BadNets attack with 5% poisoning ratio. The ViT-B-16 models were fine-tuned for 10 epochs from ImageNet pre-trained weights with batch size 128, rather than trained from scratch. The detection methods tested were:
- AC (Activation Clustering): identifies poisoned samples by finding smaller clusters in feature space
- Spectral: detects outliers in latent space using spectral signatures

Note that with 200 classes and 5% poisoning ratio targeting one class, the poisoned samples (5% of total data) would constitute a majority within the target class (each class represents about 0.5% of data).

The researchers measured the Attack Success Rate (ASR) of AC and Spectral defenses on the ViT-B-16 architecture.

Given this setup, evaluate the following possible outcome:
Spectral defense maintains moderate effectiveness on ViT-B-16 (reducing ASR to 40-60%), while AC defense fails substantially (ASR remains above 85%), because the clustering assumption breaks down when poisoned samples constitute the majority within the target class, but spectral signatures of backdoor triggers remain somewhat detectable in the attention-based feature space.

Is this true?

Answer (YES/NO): NO